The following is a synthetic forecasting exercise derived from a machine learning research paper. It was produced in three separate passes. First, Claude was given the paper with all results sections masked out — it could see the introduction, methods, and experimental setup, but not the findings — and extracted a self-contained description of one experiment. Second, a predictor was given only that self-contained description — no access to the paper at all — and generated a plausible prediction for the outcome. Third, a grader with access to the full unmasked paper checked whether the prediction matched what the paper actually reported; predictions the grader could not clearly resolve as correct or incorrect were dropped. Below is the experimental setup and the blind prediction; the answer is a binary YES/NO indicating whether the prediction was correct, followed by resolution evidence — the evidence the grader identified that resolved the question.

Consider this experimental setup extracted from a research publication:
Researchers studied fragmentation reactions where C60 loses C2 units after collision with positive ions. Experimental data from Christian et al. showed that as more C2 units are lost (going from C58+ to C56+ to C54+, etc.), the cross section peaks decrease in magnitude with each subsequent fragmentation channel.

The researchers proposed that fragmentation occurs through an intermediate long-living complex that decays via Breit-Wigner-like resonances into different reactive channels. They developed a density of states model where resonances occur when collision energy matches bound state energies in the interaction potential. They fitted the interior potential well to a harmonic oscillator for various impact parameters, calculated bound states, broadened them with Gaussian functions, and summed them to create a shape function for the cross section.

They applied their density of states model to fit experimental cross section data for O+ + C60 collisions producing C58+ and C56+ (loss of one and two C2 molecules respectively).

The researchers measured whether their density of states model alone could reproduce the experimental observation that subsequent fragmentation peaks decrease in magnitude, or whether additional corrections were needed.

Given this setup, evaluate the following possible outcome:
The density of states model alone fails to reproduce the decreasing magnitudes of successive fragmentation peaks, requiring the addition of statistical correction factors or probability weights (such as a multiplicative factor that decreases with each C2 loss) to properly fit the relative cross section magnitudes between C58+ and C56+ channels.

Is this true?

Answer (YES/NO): YES